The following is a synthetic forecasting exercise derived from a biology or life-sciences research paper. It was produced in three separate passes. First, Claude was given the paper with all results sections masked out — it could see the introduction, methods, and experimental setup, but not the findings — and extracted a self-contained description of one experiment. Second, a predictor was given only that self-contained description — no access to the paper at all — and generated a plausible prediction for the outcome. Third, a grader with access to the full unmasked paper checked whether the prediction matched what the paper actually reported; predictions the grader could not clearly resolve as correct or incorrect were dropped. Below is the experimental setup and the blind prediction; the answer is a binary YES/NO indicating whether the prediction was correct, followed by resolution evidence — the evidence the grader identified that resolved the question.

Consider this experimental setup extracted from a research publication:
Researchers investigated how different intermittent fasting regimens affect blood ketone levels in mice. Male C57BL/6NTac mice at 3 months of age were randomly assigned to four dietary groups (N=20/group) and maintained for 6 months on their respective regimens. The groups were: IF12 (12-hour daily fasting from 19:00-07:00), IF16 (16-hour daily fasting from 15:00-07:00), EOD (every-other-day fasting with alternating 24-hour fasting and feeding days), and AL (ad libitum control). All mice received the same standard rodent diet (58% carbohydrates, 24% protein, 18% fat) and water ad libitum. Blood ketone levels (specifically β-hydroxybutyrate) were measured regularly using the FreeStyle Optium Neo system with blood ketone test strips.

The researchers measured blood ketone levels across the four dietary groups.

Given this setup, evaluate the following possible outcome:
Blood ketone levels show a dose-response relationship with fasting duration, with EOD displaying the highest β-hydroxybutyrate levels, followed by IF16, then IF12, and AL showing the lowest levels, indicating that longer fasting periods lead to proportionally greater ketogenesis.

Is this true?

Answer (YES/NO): NO